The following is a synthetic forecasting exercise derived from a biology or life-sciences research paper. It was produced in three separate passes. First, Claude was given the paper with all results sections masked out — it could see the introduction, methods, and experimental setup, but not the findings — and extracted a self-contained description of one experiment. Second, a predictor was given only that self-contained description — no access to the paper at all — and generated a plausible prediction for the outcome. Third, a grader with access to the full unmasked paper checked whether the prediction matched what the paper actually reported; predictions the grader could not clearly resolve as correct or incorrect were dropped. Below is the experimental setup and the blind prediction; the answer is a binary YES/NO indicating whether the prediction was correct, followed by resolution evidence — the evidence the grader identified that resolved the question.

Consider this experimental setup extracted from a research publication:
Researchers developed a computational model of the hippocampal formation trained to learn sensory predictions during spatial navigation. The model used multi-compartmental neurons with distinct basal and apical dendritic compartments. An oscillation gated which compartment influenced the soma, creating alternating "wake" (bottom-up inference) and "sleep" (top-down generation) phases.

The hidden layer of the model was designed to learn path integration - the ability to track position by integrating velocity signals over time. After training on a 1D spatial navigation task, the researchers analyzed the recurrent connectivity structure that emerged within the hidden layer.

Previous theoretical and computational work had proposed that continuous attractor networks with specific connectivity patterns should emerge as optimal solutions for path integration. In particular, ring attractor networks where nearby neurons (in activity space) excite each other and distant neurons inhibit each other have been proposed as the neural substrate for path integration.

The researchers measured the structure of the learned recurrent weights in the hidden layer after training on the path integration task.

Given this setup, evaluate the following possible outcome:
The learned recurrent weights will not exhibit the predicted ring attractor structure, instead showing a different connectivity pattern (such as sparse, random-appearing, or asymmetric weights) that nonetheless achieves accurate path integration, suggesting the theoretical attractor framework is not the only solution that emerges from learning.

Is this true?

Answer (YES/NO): NO